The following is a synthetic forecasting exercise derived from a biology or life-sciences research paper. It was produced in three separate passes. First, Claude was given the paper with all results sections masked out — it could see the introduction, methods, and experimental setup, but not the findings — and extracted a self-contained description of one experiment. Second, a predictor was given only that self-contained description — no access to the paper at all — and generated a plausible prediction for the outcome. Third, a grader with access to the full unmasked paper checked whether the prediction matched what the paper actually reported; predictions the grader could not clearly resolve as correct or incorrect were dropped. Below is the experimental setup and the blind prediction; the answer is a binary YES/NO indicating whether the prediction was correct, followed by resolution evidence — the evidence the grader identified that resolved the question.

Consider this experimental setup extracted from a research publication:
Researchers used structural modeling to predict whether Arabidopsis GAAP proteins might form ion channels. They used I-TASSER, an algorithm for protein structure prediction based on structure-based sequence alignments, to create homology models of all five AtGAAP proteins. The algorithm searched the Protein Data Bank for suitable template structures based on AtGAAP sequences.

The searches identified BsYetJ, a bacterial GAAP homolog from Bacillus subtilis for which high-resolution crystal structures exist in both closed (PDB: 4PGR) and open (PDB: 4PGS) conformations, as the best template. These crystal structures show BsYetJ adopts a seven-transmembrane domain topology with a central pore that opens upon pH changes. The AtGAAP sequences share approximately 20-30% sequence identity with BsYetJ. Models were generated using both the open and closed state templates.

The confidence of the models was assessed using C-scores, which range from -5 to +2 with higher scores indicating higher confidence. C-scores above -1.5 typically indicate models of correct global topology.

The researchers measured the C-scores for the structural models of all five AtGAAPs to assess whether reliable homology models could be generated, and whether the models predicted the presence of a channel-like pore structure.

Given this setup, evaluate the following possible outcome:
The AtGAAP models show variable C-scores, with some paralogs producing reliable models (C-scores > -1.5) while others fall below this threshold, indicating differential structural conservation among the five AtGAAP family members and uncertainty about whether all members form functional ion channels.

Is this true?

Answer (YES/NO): NO